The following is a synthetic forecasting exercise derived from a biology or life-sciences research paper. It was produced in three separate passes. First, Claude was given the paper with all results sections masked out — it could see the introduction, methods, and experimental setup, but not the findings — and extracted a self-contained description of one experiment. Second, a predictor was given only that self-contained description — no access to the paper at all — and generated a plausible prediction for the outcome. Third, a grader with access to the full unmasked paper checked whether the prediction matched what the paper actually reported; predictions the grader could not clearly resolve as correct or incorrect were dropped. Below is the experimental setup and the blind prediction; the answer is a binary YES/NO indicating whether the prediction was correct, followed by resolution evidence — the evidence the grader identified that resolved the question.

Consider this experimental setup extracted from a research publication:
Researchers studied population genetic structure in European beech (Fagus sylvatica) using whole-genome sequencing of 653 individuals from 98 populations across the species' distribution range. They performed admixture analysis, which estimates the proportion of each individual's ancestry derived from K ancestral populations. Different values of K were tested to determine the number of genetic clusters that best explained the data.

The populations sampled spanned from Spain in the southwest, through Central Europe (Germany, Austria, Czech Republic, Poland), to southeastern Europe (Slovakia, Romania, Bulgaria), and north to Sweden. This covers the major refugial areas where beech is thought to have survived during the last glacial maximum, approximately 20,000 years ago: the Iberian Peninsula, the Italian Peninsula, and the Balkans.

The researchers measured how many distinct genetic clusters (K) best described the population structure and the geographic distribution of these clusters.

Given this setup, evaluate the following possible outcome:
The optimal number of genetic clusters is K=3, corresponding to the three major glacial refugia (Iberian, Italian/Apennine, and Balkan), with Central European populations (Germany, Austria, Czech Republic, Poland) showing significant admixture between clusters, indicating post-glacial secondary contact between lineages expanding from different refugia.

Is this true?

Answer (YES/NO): NO